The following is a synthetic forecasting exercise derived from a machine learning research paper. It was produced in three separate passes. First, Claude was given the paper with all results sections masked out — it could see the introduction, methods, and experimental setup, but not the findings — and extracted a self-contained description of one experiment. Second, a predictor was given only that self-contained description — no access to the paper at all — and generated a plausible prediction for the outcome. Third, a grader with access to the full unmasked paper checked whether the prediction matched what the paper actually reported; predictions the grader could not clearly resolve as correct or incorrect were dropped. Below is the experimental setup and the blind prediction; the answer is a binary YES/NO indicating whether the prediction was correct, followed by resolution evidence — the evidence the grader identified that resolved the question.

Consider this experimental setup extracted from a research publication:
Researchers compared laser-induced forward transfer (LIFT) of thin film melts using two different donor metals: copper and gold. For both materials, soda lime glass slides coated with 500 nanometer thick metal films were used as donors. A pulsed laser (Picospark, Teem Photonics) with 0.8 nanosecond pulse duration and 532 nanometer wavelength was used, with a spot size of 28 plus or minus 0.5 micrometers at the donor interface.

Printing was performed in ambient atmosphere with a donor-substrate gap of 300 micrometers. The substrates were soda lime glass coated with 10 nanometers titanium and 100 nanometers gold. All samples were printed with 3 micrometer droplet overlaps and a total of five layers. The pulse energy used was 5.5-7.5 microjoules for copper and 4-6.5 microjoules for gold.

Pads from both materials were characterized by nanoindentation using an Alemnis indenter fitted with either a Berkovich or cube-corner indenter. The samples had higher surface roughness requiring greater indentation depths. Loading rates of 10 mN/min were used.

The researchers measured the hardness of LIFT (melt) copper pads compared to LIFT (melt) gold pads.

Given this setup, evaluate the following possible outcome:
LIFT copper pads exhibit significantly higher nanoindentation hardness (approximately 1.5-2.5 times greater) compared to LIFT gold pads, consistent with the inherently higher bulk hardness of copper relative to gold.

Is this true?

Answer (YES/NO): NO